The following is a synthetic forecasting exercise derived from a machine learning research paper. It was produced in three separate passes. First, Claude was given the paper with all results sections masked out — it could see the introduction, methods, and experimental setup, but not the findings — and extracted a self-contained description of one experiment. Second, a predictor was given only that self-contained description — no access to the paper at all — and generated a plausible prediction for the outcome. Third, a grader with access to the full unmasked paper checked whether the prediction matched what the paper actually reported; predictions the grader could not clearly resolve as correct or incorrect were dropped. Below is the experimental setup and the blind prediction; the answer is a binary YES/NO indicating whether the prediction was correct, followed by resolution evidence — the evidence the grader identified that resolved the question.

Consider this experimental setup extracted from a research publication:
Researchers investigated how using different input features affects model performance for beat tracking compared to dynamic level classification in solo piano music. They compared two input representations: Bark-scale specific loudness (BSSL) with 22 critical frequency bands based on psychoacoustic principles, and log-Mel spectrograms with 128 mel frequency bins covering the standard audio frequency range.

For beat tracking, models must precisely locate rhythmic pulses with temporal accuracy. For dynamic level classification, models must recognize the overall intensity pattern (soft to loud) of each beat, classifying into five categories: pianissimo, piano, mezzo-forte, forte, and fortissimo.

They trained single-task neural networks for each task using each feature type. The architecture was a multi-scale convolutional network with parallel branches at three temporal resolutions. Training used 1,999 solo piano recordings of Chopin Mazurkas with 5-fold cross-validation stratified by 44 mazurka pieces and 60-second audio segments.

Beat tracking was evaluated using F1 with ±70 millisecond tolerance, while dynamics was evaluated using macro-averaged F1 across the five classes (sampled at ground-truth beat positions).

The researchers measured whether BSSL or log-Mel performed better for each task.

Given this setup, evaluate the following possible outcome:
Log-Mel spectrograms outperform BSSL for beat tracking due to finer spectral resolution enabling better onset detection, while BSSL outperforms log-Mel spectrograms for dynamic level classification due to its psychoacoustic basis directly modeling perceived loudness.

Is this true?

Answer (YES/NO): NO